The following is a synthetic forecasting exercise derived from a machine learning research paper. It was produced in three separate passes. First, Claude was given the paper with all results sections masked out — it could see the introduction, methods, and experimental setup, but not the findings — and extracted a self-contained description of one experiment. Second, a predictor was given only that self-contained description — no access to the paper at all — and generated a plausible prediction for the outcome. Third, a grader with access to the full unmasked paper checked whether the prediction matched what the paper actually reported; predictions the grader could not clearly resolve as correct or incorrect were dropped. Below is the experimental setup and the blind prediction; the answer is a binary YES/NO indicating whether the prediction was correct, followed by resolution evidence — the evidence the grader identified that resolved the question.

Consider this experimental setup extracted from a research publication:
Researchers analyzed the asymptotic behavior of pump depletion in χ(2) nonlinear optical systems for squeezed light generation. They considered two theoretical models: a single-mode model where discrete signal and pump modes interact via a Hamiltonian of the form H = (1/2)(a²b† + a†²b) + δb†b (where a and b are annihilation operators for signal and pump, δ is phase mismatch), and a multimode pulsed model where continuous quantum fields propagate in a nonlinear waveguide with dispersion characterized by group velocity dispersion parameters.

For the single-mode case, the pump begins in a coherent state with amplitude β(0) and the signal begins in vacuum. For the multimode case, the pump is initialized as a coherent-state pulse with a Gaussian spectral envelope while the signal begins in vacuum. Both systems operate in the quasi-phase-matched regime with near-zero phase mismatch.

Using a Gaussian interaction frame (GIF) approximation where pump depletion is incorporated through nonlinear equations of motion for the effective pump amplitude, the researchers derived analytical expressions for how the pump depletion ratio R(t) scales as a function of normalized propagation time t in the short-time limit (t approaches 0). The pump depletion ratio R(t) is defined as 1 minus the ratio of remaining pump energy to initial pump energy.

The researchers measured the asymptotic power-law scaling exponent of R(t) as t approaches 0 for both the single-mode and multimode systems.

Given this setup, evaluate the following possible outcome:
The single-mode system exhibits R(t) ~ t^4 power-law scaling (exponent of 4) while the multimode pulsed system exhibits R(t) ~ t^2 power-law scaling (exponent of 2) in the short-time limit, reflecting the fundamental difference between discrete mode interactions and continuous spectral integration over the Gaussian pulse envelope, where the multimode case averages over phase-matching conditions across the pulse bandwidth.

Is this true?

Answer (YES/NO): NO